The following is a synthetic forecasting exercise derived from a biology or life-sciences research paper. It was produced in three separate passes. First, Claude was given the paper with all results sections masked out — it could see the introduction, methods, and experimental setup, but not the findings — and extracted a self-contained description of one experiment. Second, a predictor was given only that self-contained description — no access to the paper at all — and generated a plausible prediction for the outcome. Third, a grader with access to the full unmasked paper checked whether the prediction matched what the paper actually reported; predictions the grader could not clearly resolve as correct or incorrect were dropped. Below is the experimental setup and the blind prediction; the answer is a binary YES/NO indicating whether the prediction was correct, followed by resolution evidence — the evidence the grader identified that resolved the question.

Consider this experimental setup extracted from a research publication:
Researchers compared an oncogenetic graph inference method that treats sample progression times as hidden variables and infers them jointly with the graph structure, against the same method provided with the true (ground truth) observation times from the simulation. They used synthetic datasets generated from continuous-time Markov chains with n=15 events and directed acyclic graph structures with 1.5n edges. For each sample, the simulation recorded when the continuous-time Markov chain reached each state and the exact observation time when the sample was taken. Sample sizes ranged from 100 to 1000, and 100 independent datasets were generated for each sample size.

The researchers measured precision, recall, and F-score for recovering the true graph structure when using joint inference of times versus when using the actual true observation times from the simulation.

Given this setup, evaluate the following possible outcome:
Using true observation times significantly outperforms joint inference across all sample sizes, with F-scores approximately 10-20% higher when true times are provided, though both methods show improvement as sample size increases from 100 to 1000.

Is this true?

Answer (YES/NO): NO